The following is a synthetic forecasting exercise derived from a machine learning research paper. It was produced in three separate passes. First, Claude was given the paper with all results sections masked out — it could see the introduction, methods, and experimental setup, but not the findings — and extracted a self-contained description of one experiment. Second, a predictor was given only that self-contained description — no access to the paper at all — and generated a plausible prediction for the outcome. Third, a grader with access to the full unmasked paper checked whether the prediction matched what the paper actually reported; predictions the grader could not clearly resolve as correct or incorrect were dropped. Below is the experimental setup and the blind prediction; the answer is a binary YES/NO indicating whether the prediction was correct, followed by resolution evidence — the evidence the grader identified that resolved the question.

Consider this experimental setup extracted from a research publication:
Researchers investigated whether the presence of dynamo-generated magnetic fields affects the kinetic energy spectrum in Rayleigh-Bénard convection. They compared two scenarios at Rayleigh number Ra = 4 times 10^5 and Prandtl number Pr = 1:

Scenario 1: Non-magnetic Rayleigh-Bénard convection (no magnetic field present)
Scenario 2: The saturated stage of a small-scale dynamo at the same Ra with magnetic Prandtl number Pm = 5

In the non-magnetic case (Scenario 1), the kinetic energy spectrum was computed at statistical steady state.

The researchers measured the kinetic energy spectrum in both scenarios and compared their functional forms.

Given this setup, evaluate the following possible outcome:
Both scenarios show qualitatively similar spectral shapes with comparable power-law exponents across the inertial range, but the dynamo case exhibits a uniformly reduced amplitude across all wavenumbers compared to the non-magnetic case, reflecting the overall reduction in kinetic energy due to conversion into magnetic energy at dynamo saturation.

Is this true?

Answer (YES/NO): NO